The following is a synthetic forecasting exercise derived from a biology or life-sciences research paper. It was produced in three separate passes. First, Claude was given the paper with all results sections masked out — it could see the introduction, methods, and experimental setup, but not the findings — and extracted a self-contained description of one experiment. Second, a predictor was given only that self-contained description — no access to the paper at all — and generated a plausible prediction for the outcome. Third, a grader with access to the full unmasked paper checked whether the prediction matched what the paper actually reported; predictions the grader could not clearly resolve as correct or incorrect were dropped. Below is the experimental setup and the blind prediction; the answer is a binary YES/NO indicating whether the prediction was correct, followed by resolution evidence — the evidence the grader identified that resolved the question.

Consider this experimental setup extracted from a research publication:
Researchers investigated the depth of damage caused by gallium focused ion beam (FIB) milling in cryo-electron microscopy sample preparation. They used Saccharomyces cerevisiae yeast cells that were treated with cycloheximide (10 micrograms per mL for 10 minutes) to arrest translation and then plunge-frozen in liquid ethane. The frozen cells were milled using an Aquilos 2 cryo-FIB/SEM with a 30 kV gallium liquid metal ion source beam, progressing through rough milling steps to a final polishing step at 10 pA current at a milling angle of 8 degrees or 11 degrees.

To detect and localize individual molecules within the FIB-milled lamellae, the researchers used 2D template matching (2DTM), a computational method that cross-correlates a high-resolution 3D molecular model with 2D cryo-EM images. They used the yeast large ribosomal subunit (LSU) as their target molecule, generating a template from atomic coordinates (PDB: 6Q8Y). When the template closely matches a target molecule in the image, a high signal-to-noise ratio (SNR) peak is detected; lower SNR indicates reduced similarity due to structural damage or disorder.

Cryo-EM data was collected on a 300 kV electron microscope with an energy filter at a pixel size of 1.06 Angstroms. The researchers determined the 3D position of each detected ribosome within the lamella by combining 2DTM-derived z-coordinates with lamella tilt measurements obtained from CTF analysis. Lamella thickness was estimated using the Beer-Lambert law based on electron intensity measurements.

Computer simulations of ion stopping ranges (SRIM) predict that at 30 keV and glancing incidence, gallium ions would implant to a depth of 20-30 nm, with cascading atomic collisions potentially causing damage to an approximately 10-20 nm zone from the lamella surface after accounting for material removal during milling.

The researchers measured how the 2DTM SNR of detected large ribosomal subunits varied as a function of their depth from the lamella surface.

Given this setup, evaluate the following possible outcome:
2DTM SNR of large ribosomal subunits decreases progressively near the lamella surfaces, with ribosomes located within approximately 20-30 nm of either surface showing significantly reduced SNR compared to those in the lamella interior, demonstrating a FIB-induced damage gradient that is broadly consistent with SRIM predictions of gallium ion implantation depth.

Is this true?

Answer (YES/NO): NO